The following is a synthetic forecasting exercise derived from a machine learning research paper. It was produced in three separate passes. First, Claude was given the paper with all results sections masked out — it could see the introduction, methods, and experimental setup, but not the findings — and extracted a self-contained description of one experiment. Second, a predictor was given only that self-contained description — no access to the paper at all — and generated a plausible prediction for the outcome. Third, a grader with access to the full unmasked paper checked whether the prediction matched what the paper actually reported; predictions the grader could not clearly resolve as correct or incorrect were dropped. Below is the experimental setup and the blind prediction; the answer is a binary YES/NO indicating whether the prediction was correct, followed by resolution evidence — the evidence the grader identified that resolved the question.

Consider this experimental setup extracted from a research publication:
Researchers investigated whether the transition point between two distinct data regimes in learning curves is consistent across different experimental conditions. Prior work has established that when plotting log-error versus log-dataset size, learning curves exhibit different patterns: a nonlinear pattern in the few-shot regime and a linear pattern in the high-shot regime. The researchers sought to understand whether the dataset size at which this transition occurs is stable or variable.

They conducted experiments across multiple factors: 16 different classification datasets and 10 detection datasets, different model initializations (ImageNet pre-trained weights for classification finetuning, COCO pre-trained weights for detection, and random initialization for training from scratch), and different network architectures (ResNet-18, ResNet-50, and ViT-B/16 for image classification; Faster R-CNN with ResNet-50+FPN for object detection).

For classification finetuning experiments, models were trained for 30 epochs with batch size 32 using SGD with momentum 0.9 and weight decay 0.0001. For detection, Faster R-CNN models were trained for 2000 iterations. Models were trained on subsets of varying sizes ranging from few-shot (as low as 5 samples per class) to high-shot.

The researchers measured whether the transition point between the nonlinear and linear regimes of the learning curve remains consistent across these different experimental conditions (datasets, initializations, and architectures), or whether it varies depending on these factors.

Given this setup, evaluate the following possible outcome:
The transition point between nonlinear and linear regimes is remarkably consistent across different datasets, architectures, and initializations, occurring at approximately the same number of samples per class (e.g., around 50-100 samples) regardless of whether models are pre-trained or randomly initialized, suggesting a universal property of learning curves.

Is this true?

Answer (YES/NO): NO